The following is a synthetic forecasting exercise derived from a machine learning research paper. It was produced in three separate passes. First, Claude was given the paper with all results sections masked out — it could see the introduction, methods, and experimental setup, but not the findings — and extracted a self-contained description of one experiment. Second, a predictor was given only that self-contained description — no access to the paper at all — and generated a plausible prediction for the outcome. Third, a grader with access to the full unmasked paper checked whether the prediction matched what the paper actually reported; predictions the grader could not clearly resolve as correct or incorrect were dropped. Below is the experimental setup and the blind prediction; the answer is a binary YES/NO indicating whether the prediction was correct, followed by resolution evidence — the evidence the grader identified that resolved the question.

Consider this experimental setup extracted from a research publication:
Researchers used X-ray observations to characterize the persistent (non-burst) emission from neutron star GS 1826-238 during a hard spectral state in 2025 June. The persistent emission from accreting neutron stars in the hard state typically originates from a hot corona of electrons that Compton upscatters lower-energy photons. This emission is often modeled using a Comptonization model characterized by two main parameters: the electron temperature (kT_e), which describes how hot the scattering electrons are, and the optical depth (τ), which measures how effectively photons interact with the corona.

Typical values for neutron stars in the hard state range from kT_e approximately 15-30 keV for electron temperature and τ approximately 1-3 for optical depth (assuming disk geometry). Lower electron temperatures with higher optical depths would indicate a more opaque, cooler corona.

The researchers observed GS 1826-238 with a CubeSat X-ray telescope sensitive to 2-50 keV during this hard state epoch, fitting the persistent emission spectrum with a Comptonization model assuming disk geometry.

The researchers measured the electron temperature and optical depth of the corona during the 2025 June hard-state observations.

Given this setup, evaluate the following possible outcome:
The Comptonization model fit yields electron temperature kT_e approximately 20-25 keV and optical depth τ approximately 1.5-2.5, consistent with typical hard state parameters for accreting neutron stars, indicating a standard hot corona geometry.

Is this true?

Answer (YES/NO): NO